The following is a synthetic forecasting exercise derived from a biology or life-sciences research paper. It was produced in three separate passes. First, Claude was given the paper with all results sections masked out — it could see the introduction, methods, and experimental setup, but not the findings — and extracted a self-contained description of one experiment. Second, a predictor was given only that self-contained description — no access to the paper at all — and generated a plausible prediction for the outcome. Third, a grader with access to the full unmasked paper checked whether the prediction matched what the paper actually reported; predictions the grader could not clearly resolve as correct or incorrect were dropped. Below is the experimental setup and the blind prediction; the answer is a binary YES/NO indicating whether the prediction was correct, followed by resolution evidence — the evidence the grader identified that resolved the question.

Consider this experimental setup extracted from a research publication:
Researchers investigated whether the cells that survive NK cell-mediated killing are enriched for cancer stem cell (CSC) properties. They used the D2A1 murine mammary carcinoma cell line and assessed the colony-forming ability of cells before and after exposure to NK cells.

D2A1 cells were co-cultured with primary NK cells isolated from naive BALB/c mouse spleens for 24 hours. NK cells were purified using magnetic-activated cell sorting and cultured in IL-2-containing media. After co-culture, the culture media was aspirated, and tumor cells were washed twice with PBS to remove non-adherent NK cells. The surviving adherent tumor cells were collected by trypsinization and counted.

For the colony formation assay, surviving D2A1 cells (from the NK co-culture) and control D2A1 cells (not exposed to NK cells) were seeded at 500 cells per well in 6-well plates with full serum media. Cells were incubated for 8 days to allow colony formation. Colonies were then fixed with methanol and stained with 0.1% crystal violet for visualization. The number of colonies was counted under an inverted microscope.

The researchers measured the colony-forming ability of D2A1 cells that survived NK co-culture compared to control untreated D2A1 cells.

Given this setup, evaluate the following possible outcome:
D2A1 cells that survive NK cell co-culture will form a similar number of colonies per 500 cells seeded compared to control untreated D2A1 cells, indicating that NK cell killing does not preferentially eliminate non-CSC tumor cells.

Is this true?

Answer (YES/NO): NO